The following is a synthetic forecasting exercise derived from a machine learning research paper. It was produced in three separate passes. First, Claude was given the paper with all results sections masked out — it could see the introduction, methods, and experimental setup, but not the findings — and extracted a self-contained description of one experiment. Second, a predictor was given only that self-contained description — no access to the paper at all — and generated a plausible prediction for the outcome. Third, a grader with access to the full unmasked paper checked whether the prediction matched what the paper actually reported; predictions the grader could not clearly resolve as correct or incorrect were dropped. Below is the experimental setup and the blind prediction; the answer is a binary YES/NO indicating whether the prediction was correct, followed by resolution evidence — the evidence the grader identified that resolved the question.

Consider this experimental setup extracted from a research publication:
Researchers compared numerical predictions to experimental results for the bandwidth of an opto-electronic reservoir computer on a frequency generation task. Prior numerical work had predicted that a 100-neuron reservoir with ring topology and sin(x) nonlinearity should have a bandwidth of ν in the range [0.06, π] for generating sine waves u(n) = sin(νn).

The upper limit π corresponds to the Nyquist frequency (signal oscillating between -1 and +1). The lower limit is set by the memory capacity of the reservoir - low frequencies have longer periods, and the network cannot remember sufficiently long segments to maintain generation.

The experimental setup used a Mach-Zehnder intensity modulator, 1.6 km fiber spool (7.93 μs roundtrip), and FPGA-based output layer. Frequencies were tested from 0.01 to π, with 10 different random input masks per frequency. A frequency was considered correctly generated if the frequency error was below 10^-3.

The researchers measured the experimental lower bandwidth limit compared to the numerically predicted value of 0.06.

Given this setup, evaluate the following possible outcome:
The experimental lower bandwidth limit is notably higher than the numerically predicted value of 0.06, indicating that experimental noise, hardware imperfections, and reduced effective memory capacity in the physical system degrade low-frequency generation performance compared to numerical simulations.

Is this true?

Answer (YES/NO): NO